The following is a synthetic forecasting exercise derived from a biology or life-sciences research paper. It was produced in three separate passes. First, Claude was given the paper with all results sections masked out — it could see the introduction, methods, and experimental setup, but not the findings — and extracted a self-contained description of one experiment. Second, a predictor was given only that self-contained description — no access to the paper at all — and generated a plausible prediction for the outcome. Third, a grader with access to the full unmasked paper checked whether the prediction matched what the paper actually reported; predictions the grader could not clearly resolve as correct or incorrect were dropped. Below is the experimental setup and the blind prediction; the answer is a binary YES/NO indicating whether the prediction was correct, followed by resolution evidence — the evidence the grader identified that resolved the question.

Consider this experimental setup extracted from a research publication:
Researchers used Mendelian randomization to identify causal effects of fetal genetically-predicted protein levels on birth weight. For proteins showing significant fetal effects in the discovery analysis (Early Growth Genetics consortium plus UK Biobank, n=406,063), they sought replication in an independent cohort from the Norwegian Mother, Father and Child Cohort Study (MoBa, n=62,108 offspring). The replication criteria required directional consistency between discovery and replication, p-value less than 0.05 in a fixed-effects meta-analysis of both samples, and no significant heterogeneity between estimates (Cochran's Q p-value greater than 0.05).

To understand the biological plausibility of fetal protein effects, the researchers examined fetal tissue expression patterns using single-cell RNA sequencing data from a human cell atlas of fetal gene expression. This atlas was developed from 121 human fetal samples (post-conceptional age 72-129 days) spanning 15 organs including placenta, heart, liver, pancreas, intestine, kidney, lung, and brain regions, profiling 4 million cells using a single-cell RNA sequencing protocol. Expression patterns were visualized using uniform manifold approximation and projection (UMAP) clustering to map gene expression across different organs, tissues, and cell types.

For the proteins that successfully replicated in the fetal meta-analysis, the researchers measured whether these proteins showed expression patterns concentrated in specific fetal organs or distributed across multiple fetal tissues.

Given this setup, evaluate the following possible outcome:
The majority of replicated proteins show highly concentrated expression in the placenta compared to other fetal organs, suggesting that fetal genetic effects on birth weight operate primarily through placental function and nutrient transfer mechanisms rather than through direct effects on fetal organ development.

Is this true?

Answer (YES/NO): NO